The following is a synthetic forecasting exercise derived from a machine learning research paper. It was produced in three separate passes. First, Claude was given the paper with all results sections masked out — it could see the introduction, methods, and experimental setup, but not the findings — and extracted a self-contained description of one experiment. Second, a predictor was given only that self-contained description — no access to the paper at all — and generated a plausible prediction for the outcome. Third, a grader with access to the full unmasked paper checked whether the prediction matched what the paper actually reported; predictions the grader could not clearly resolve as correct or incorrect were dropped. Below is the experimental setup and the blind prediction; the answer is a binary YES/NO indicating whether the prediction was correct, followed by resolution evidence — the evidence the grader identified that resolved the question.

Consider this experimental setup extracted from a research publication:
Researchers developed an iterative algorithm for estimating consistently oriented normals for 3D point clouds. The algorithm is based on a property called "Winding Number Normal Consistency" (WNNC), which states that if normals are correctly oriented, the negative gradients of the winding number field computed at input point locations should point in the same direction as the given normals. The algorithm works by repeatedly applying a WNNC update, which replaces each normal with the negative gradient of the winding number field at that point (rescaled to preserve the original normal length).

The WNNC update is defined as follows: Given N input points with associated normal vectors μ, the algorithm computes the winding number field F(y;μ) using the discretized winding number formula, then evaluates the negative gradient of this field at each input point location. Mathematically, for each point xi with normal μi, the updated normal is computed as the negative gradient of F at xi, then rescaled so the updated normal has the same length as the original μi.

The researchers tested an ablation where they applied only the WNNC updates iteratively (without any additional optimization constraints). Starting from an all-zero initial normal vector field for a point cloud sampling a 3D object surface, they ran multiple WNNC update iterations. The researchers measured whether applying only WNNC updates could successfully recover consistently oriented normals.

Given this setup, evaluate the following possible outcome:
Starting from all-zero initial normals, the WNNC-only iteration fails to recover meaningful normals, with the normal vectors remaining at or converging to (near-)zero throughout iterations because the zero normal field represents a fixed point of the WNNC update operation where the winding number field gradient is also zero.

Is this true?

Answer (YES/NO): YES